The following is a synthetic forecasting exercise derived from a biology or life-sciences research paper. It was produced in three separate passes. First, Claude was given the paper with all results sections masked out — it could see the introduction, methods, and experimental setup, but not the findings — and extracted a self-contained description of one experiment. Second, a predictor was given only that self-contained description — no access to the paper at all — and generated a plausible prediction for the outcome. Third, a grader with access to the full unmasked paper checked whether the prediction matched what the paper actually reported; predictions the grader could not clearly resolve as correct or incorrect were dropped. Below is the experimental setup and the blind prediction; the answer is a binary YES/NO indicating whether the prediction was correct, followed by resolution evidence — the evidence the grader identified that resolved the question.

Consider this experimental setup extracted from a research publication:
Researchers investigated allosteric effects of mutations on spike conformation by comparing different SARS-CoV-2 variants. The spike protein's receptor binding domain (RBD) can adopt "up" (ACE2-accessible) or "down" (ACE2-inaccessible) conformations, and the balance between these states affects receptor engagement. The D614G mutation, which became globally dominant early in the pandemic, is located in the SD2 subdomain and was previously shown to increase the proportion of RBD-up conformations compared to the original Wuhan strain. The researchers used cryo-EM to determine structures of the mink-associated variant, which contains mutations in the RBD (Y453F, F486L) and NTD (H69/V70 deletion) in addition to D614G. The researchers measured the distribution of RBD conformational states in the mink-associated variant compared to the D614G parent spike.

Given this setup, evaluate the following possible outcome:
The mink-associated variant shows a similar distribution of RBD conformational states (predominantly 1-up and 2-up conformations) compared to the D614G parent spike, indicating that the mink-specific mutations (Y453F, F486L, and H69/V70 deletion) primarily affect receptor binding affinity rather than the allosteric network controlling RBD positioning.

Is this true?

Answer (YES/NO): NO